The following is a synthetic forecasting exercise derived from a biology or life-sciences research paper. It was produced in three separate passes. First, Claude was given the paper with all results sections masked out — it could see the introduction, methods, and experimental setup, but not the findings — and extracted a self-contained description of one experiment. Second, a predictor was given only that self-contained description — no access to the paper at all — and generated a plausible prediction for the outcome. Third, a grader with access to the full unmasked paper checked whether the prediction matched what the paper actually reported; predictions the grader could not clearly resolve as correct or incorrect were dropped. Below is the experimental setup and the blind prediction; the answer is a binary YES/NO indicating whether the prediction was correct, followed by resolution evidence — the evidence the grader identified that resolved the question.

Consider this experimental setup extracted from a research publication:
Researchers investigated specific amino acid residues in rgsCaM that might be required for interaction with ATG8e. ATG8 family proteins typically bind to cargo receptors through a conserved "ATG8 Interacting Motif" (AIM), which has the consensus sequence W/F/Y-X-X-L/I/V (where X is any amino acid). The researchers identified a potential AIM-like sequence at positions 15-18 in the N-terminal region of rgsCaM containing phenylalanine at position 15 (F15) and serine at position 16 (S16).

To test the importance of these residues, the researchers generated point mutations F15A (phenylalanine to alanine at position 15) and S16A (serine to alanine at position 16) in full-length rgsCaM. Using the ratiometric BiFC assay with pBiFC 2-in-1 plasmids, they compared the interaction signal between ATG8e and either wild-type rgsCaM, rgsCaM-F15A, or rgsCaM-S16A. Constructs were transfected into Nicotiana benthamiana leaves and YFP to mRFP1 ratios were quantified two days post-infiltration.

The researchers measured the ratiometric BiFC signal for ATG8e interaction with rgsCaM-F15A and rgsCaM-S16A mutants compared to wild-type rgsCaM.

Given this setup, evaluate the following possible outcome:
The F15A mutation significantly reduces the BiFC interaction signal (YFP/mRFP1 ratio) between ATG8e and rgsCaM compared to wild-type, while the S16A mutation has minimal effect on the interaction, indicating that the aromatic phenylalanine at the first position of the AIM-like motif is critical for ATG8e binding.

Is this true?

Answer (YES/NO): NO